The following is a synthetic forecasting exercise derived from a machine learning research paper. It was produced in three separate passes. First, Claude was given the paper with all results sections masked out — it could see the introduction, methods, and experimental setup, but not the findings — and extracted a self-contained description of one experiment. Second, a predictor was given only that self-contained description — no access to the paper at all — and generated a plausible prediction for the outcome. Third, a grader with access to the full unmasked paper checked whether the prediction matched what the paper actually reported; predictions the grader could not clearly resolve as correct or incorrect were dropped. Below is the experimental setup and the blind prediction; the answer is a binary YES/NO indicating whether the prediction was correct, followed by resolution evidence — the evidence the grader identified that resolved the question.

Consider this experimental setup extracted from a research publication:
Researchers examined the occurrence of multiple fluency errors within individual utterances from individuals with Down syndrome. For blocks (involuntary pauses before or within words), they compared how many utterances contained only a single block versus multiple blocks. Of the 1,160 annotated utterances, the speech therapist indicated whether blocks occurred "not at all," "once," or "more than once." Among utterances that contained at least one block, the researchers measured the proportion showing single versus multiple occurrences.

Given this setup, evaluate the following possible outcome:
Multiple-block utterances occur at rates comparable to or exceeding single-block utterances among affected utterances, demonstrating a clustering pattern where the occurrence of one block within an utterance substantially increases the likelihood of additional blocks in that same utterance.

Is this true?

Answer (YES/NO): NO